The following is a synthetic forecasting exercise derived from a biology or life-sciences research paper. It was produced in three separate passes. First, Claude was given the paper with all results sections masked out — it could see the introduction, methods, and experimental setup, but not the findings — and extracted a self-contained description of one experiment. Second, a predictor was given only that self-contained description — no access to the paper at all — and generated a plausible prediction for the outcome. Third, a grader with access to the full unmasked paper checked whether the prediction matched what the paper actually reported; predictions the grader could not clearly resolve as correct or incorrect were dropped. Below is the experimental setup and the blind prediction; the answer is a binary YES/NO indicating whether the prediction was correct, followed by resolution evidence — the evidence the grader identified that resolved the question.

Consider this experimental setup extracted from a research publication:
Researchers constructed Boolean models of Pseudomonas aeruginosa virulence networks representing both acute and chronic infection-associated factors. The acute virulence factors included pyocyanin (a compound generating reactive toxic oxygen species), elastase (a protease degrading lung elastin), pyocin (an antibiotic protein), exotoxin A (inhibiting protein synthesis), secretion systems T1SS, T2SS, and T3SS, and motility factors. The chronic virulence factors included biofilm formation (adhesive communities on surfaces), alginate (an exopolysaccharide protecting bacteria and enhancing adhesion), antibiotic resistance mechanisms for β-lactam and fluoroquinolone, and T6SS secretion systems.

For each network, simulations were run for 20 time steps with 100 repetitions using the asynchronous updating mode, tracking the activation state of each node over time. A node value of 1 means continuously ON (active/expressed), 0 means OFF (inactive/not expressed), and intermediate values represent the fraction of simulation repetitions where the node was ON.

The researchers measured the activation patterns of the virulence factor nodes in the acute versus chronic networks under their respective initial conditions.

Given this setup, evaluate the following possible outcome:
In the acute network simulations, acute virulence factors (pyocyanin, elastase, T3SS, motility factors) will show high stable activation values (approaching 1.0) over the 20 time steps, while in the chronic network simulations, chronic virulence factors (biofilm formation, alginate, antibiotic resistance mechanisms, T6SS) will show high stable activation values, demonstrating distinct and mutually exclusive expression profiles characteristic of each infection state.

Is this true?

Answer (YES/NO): NO